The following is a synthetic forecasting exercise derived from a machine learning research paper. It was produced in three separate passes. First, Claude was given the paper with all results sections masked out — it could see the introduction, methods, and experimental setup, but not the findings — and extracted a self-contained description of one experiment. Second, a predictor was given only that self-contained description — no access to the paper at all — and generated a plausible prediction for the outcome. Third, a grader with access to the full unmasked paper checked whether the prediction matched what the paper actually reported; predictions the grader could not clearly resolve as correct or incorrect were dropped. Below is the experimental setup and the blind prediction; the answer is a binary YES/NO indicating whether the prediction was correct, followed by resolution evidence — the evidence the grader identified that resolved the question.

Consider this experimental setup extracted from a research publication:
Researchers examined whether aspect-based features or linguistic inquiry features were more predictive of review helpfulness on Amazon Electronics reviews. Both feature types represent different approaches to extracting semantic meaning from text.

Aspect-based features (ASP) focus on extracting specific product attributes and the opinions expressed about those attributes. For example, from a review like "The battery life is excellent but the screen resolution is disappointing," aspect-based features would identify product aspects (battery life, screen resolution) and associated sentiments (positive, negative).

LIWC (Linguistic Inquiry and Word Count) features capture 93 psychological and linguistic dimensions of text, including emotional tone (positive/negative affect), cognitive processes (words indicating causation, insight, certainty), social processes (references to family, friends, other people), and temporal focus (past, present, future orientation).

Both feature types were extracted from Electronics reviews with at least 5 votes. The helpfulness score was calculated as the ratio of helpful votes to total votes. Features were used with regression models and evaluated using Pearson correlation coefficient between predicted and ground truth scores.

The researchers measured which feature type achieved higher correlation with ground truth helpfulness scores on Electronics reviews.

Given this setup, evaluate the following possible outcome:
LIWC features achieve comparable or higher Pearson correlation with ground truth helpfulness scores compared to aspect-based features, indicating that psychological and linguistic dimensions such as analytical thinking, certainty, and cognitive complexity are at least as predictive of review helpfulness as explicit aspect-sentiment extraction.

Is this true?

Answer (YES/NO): NO